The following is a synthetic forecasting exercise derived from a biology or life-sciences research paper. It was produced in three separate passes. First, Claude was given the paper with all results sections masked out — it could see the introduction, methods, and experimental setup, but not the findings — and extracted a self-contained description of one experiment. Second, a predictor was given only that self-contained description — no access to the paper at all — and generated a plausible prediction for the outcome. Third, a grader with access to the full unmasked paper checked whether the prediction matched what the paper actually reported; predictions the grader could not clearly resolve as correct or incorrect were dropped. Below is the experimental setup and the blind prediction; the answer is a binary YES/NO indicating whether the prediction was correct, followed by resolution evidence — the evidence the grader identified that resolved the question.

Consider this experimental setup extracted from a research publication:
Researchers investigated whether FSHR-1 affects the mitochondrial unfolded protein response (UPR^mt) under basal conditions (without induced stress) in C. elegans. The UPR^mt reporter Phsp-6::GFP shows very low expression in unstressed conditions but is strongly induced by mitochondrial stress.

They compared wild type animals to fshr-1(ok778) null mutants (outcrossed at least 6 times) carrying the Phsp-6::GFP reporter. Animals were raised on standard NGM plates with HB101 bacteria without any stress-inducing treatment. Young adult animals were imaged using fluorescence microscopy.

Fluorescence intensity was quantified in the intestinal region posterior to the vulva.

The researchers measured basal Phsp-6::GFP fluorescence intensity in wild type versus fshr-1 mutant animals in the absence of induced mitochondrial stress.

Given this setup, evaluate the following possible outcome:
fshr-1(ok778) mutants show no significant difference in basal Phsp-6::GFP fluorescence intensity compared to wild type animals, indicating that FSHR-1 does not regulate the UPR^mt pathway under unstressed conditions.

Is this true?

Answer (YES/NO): NO